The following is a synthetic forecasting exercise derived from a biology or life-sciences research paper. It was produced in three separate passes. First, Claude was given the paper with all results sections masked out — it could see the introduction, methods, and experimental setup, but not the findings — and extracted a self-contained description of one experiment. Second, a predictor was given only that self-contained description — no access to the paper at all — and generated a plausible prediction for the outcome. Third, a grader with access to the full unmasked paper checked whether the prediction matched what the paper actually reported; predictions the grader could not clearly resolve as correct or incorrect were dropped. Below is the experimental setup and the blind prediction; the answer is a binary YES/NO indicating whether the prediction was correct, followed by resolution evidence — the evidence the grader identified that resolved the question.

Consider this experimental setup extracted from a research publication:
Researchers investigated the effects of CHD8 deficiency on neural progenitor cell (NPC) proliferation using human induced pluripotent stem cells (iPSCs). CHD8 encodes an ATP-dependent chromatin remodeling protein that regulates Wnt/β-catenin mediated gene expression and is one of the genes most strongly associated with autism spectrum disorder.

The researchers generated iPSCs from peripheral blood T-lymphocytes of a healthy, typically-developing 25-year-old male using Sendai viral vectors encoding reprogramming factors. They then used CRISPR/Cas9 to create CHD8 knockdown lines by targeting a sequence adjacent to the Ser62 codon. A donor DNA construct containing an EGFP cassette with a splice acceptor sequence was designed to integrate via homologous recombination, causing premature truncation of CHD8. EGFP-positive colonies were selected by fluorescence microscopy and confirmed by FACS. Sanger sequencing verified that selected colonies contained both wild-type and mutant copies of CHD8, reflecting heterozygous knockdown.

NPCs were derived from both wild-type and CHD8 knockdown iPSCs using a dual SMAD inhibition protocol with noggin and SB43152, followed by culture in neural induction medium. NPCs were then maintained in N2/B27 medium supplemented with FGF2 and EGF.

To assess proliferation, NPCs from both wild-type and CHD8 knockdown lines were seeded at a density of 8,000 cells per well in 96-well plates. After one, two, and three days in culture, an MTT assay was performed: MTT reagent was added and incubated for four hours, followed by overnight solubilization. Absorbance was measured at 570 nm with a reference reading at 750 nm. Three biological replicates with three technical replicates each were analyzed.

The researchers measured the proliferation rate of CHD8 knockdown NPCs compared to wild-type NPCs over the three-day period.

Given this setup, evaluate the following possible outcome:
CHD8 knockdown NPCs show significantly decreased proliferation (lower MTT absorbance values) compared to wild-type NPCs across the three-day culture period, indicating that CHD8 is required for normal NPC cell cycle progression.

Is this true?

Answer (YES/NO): NO